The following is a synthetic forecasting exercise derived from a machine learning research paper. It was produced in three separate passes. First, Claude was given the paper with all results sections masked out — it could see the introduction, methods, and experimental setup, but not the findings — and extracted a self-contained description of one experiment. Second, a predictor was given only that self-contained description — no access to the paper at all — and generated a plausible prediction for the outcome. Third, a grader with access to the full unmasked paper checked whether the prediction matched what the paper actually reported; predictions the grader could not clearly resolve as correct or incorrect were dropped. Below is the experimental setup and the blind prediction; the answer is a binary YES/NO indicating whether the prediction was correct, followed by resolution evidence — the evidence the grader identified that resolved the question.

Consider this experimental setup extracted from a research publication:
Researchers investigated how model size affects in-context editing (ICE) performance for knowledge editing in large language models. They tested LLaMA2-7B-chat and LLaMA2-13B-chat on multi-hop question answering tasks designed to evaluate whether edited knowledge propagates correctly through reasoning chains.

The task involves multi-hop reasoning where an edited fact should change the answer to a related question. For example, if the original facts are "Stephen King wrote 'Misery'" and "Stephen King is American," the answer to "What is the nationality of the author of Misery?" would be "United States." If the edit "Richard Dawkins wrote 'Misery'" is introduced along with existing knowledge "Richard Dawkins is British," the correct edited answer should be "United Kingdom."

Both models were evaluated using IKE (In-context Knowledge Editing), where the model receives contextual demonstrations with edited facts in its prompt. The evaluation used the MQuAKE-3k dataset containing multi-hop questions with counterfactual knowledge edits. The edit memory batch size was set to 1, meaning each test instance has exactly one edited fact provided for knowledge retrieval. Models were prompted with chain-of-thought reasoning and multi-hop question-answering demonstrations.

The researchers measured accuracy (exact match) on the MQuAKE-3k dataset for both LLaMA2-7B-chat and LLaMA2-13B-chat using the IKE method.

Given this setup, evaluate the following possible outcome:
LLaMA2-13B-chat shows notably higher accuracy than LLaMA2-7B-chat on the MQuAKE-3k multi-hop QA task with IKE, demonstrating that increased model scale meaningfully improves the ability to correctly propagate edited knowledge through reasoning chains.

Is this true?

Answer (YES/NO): NO